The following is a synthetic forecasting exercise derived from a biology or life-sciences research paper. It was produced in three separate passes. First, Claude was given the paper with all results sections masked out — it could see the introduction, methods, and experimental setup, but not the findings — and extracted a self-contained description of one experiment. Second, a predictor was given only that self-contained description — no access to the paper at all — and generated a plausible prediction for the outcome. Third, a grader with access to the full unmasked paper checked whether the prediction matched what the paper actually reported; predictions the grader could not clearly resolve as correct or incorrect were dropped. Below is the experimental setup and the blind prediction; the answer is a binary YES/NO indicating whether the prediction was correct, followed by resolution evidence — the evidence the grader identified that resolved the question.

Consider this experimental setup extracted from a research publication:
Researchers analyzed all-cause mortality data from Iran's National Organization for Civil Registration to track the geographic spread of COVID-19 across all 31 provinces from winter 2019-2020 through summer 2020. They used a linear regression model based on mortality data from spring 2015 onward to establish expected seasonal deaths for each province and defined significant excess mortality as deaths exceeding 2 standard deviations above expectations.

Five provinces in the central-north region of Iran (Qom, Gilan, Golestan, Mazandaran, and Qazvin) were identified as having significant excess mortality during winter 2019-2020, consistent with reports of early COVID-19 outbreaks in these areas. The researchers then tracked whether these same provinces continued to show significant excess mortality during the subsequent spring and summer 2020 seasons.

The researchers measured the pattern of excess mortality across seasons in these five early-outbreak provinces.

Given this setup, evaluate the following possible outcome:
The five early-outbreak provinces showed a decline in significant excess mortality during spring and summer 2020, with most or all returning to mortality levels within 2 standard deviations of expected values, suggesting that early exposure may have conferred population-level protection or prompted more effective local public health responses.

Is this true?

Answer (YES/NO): NO